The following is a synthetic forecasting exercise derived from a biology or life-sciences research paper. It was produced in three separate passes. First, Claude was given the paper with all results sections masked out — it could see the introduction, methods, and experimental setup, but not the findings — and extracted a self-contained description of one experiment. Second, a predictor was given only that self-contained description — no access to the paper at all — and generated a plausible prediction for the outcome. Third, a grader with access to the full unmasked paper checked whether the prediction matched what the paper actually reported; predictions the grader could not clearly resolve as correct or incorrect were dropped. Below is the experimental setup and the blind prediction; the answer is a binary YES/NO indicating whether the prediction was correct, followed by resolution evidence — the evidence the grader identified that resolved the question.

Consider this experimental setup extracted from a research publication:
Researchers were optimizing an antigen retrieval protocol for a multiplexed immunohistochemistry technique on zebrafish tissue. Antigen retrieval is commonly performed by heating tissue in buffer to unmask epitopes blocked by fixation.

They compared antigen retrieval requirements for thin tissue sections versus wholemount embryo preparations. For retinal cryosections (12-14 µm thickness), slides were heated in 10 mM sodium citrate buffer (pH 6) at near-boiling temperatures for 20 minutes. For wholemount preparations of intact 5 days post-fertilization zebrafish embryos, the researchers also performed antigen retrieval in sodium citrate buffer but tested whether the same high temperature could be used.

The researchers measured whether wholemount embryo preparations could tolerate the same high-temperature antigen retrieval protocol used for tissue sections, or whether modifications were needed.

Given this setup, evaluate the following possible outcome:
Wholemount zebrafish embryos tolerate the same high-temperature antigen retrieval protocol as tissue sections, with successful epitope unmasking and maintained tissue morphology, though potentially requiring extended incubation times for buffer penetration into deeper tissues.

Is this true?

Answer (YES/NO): NO